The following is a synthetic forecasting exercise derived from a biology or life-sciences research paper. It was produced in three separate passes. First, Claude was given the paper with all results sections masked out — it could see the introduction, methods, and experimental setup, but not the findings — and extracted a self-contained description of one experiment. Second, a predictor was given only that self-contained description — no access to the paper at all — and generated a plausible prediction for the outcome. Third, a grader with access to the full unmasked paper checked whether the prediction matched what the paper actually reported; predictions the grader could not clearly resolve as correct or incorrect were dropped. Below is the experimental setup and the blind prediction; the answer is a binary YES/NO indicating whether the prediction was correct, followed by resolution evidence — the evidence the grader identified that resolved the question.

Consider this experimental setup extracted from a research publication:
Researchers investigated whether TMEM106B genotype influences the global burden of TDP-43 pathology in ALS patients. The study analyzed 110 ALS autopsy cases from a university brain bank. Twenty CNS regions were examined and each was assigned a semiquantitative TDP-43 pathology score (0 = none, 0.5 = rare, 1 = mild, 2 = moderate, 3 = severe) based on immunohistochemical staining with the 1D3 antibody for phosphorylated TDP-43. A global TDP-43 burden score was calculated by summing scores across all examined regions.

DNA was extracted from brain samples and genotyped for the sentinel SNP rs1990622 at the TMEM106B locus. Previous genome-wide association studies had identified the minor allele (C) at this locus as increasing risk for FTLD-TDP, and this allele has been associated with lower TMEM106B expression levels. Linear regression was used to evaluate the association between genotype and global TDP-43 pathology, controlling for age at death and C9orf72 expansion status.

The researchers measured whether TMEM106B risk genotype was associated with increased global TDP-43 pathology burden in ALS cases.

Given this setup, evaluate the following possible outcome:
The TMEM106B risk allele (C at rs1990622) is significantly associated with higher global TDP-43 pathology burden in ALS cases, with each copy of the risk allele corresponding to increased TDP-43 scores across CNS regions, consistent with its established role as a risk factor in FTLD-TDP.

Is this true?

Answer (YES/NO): NO